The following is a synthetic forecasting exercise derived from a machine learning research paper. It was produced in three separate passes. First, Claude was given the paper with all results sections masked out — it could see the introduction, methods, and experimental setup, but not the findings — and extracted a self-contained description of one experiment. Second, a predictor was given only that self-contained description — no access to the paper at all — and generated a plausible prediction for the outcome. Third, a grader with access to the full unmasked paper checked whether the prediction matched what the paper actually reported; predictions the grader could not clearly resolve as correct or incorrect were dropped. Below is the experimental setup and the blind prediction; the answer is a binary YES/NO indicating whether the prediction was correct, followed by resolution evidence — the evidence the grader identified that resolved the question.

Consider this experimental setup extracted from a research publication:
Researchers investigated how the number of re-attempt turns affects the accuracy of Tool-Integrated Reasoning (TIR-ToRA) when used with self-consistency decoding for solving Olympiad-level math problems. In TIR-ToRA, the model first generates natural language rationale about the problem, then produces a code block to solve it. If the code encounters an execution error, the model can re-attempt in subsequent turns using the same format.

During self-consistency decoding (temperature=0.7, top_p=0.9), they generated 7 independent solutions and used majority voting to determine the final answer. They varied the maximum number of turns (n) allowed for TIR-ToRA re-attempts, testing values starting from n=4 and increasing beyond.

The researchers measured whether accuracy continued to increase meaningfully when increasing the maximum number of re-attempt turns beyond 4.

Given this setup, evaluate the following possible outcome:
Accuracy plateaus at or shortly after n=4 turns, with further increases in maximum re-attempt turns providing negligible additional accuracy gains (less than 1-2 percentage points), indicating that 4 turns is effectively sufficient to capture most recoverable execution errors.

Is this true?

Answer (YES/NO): YES